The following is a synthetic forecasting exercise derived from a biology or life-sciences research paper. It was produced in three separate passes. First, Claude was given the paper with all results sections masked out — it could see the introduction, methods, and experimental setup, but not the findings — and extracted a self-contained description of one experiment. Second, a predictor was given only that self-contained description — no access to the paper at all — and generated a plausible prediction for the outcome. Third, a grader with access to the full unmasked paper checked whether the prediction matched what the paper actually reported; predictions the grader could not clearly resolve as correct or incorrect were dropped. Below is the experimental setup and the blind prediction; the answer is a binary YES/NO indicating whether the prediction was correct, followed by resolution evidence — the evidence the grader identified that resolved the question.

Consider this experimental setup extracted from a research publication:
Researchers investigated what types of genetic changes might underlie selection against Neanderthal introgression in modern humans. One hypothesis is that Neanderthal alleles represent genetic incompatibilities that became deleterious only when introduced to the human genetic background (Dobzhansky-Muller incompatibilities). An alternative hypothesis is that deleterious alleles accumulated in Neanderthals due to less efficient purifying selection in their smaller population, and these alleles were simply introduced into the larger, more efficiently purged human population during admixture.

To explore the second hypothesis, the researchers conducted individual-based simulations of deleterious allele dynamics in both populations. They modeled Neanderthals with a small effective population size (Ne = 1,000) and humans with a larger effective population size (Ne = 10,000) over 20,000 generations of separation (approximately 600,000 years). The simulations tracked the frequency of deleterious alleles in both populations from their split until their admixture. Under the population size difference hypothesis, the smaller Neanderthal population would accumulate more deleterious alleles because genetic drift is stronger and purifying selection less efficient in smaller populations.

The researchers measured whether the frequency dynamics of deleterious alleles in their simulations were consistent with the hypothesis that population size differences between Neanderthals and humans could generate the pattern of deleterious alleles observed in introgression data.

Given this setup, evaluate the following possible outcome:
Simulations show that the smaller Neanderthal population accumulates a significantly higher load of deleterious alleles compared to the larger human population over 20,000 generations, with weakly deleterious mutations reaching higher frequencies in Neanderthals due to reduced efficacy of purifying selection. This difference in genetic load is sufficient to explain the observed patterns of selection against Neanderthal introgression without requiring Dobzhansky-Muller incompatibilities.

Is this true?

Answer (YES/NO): YES